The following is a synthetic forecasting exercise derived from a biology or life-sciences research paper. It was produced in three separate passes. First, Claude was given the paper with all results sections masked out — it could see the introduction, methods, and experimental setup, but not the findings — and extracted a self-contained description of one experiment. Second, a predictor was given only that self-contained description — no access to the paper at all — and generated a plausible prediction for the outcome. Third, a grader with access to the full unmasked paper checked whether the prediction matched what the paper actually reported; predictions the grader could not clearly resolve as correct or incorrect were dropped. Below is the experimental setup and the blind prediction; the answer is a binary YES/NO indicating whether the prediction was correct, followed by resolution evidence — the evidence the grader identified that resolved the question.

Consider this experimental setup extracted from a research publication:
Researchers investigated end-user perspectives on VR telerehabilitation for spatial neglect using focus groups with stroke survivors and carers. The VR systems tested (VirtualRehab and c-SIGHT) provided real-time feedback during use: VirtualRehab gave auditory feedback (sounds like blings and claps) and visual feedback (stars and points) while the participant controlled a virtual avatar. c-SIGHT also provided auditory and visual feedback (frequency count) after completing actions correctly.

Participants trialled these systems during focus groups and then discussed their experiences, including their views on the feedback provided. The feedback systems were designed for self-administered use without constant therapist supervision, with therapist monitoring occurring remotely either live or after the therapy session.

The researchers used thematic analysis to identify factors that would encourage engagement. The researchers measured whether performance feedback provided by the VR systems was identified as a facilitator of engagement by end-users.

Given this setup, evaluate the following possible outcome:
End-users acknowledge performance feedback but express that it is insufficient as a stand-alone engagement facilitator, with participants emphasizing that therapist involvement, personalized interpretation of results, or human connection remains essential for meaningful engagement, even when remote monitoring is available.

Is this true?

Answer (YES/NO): NO